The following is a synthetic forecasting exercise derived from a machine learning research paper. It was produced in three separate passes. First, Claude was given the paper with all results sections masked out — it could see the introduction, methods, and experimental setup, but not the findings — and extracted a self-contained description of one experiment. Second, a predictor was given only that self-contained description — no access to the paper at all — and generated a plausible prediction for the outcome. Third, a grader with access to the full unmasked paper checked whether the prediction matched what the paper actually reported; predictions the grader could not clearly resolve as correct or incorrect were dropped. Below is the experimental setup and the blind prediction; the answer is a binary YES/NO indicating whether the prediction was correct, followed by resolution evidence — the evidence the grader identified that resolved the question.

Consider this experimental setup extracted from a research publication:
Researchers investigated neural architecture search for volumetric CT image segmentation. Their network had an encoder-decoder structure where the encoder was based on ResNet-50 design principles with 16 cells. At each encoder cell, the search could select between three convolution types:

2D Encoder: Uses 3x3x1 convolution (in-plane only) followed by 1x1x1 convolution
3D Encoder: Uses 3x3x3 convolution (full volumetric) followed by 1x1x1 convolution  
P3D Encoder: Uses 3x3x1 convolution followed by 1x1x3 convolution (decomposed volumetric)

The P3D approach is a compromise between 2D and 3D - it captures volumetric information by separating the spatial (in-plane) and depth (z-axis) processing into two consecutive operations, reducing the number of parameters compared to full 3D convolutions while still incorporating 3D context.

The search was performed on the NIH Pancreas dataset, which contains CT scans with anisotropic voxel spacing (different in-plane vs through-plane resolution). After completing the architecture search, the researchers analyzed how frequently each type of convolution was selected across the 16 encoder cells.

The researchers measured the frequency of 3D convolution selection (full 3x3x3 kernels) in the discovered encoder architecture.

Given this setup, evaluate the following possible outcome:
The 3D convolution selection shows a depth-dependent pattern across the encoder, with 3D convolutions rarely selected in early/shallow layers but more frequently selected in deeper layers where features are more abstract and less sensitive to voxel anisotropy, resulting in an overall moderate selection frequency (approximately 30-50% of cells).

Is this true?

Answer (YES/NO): NO